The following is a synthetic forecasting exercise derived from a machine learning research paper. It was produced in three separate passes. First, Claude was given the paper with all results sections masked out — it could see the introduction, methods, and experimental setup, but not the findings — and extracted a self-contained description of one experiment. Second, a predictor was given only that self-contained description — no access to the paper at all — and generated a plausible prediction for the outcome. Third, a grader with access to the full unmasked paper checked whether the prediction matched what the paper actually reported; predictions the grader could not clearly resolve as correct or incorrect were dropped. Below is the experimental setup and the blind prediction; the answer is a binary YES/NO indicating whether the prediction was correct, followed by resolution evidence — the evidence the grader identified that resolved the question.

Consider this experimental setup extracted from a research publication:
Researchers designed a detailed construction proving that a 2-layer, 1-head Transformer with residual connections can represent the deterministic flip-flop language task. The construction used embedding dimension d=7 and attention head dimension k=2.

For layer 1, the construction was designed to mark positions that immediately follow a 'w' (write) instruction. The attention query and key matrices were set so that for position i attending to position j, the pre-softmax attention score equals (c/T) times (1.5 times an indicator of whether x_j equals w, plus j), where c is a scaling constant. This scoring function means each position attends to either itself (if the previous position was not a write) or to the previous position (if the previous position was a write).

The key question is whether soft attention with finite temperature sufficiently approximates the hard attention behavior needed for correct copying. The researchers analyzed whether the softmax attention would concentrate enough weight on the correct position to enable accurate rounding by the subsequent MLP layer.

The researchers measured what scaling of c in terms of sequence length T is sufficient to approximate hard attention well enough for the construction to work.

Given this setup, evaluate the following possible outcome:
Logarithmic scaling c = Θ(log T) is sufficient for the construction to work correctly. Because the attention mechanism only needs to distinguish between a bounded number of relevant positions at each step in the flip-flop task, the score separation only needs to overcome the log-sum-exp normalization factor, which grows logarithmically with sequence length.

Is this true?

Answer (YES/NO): NO